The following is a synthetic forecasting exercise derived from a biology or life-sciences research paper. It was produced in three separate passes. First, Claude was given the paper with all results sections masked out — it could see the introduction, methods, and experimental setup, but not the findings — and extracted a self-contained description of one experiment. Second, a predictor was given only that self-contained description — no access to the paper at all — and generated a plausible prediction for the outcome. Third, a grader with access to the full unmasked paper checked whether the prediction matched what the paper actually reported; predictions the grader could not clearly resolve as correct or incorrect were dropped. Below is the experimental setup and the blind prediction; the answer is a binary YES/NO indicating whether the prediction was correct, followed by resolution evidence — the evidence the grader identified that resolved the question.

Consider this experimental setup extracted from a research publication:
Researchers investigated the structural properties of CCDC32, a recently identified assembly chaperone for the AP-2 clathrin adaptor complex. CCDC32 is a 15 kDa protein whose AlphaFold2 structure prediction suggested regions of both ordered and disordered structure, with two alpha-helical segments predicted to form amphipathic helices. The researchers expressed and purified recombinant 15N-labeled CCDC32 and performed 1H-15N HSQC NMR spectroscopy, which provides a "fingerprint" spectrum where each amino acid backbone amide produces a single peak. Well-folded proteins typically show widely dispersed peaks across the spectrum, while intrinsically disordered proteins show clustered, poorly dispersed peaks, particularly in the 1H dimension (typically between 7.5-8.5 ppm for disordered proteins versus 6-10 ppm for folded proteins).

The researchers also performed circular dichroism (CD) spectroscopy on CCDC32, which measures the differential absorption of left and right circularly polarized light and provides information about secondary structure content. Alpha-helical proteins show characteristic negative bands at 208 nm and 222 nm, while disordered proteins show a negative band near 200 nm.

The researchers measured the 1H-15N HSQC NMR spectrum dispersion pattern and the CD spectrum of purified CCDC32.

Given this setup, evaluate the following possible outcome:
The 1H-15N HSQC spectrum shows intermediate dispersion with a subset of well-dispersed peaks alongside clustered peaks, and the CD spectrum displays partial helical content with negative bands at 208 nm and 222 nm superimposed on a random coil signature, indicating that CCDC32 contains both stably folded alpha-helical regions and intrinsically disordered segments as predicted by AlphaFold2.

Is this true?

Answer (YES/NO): NO